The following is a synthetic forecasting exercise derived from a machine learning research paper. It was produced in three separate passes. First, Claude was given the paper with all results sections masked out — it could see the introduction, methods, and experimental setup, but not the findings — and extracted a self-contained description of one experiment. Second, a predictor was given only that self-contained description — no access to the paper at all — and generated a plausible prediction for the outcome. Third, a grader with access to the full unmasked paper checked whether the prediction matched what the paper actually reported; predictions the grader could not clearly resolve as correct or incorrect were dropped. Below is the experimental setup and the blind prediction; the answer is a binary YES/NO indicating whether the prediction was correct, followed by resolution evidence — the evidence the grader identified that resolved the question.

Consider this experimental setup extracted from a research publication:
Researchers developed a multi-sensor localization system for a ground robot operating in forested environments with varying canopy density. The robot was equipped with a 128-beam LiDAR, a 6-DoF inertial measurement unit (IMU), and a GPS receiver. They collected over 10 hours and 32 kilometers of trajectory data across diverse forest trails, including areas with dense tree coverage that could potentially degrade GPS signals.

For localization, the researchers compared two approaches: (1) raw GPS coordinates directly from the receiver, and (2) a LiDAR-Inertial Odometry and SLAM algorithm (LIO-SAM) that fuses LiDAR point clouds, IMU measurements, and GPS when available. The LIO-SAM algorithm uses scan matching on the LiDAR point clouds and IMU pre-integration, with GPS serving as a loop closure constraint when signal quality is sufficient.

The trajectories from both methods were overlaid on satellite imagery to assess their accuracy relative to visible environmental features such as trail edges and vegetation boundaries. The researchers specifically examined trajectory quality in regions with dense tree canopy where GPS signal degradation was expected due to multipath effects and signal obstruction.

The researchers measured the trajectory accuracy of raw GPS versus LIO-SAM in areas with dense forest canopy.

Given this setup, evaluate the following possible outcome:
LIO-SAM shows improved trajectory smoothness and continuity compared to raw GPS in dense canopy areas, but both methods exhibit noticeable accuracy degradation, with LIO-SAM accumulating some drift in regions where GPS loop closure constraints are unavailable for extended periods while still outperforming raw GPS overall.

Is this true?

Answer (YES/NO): NO